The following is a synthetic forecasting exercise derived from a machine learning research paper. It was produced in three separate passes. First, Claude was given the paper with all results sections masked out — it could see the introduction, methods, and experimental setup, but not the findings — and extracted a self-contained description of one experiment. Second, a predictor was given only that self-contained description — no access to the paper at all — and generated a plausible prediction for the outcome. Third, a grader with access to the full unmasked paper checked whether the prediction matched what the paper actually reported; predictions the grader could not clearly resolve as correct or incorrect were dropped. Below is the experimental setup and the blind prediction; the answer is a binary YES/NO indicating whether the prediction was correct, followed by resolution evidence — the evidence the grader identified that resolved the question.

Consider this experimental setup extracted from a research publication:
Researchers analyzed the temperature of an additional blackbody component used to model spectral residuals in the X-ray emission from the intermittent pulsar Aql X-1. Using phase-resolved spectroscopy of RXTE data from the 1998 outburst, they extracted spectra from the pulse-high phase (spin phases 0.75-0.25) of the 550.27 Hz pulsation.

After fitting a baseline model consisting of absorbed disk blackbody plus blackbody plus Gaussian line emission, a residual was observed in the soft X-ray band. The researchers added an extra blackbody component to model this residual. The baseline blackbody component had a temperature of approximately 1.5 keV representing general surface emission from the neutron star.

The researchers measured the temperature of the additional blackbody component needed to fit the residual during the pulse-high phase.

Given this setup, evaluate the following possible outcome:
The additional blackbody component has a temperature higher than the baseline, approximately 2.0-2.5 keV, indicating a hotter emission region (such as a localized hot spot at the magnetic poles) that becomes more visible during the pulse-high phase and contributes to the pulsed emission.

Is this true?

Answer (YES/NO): NO